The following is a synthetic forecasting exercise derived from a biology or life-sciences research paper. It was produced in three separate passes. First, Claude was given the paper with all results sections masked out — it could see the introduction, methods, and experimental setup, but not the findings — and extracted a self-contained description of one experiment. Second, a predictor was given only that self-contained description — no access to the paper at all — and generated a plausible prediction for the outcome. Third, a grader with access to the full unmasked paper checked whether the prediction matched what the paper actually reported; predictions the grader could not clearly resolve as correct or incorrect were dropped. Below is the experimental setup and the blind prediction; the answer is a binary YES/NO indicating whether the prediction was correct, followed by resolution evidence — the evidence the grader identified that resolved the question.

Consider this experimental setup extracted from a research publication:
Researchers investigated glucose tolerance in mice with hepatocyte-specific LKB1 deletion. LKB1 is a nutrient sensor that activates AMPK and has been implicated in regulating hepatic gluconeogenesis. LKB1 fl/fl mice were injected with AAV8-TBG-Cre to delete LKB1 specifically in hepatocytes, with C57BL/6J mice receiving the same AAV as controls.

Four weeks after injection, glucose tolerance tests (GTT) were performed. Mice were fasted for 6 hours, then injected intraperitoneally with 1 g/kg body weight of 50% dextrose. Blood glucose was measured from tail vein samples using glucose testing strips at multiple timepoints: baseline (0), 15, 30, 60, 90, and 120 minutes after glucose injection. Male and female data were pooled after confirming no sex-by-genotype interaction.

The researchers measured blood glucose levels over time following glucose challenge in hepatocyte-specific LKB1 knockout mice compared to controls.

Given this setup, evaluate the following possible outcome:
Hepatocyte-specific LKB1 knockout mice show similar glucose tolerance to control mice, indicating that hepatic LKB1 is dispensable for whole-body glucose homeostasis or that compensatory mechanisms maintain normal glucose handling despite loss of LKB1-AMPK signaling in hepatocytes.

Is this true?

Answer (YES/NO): NO